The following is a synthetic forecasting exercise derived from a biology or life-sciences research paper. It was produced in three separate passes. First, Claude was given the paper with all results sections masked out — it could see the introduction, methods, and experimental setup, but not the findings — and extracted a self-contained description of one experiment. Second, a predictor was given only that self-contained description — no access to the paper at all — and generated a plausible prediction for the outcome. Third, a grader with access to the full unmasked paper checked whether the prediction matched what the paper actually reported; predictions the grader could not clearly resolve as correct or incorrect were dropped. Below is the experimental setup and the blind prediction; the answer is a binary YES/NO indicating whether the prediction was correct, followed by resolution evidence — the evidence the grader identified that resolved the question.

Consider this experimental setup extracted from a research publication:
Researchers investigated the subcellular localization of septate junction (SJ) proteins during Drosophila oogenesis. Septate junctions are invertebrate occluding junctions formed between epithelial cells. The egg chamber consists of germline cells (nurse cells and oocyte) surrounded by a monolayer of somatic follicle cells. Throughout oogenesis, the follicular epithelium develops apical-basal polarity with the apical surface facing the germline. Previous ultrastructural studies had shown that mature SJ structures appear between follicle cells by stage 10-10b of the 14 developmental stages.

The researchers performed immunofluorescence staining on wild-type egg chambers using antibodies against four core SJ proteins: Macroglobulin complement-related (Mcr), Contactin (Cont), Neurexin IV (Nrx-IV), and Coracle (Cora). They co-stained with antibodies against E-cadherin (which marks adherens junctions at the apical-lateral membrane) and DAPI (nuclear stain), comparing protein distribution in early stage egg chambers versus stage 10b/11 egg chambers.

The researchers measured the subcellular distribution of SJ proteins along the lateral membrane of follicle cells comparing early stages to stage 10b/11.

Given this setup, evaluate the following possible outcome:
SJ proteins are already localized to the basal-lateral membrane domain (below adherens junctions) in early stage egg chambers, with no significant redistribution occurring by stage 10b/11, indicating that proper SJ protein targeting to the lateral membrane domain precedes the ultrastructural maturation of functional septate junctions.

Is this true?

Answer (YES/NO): NO